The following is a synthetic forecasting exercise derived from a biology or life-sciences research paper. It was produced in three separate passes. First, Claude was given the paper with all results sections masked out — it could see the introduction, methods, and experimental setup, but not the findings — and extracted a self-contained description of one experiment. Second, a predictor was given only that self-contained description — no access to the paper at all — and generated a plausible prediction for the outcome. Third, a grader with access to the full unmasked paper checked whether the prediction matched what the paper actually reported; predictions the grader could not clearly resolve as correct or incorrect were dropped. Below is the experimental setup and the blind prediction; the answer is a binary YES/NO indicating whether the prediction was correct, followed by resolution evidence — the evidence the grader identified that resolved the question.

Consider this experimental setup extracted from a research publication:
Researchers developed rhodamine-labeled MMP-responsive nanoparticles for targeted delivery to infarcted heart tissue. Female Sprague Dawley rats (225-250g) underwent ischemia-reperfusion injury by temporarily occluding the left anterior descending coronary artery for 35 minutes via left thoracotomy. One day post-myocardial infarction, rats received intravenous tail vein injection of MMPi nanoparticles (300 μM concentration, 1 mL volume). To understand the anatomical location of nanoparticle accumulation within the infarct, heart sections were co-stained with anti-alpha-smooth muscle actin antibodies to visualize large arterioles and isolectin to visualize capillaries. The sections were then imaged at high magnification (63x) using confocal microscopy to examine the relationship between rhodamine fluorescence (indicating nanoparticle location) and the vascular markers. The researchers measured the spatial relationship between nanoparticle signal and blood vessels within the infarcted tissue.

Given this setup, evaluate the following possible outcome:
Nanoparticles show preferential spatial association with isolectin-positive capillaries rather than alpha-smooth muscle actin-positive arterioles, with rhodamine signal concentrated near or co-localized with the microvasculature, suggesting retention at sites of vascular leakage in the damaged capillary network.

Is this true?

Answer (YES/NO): NO